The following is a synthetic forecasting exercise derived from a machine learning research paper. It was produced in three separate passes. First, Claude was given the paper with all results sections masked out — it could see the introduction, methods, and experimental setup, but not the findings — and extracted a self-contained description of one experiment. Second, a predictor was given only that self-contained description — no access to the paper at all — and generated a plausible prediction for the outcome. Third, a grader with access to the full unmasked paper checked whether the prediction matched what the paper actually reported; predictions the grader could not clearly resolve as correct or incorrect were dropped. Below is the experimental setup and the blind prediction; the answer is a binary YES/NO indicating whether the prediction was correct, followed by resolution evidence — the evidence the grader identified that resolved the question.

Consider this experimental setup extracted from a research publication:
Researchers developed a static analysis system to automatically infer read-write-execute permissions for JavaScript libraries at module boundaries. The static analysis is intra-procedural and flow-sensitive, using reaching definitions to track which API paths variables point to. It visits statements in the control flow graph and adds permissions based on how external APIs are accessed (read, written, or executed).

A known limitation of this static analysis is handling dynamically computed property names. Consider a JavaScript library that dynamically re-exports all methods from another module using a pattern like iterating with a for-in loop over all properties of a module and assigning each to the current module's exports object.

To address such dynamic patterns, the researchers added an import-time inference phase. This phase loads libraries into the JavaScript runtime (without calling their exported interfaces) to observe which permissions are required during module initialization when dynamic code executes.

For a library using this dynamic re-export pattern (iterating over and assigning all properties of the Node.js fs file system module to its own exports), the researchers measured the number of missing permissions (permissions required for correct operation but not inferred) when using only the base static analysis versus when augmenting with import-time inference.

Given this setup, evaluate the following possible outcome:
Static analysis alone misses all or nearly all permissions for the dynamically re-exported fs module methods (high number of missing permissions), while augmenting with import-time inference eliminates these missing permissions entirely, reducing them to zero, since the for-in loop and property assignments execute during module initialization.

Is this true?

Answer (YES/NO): YES